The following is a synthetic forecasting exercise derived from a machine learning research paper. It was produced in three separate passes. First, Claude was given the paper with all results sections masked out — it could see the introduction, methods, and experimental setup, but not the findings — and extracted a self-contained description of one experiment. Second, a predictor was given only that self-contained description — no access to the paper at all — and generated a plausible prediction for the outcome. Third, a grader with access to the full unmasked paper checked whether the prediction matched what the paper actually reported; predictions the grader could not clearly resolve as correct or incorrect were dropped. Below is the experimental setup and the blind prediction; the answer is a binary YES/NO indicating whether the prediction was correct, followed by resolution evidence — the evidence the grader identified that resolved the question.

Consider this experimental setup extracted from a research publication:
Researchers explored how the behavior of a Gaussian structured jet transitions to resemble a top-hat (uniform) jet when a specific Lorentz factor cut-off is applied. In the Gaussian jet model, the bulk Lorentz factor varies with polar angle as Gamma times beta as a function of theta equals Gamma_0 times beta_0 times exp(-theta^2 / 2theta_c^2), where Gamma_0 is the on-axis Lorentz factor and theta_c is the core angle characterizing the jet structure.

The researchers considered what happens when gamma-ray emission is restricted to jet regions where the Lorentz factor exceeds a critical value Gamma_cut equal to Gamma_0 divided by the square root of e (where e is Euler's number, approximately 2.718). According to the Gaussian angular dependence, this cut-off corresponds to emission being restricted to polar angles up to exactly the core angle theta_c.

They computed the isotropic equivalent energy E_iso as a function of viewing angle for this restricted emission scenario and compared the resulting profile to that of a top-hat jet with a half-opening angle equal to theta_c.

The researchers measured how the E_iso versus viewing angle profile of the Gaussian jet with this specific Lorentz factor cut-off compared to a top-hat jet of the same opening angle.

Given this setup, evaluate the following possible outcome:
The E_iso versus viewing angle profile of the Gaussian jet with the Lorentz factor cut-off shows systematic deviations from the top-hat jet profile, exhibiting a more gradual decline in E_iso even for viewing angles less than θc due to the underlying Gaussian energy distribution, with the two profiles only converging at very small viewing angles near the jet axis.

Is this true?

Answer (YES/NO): YES